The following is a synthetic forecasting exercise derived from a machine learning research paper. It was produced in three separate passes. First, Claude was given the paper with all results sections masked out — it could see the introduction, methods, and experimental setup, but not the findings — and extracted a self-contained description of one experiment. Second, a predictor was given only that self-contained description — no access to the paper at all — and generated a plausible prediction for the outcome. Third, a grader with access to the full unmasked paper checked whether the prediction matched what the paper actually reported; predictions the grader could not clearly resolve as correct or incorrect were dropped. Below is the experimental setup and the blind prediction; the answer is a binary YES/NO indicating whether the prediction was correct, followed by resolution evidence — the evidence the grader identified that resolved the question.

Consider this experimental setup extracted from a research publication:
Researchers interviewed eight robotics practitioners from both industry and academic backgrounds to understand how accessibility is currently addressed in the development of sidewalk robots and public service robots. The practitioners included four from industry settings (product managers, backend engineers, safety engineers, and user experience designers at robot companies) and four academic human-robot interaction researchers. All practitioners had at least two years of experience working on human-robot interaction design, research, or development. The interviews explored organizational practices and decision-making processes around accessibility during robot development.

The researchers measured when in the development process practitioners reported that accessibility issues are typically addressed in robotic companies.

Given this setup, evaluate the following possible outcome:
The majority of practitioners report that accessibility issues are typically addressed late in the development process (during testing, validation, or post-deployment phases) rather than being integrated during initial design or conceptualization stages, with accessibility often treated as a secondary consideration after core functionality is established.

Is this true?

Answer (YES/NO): YES